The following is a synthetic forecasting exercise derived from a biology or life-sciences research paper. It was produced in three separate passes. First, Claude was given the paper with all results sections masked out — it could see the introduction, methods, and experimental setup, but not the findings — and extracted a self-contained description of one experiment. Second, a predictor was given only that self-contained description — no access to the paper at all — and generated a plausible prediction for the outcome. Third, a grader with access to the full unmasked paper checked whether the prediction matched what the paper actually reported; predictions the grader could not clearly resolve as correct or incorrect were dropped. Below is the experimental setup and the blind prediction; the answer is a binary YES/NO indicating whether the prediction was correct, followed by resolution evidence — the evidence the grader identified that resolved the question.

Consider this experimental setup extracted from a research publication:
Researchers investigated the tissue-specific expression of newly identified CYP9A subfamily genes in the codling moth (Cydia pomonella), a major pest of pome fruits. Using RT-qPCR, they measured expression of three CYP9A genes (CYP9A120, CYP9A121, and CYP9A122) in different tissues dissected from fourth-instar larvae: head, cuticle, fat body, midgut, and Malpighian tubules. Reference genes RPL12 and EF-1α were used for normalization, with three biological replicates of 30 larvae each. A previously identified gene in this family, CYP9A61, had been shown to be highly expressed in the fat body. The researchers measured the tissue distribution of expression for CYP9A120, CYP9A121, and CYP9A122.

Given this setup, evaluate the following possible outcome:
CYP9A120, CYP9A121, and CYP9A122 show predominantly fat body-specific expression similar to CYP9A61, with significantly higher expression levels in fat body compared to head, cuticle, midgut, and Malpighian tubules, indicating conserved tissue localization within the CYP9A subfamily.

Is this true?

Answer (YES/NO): NO